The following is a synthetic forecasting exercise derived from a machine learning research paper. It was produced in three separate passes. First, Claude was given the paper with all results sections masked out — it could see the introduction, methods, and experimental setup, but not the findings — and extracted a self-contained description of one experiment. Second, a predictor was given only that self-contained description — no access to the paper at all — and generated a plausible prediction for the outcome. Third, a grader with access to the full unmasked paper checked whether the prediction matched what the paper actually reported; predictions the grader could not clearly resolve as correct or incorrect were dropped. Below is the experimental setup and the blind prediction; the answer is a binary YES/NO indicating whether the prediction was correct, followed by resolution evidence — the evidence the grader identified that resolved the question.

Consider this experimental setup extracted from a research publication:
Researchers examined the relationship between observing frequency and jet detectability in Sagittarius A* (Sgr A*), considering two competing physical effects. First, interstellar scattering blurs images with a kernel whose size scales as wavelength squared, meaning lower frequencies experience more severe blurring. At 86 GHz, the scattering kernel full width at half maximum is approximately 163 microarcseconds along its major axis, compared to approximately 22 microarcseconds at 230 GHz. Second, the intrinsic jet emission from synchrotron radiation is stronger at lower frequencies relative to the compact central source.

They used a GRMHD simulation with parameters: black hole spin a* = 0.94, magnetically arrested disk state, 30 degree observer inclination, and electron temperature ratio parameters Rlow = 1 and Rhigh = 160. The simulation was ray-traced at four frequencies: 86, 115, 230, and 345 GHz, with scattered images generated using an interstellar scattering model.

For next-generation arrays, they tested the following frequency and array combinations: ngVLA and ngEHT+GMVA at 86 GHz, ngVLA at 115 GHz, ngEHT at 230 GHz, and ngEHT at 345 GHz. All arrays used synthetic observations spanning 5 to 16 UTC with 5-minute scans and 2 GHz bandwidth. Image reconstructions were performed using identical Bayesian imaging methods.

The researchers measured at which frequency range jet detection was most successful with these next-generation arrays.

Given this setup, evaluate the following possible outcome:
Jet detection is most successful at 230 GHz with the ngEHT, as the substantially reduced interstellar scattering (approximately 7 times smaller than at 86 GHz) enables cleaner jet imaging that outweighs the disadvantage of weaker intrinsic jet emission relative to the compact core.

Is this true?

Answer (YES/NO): NO